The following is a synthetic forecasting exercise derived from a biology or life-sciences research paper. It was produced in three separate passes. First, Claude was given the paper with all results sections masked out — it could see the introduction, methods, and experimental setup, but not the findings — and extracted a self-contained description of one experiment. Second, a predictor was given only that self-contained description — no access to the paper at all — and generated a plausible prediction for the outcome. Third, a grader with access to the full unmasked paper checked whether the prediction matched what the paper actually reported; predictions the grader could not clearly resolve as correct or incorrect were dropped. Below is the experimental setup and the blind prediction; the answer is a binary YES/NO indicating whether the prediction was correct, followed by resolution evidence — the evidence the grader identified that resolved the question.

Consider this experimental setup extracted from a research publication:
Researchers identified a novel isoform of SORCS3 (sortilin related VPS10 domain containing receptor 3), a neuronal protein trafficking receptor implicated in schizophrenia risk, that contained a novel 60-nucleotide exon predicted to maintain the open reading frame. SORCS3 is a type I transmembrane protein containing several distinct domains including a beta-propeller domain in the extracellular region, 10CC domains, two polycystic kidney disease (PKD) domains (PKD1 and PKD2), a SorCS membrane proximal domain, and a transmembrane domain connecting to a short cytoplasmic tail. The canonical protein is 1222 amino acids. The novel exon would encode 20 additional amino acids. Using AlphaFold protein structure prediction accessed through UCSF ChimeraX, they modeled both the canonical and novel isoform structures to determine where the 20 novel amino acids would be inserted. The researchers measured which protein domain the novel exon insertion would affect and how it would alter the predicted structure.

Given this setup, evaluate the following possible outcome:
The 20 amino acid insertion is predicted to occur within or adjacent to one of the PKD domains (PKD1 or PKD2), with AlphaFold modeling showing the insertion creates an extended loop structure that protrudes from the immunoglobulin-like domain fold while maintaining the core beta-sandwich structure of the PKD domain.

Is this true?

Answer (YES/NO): NO